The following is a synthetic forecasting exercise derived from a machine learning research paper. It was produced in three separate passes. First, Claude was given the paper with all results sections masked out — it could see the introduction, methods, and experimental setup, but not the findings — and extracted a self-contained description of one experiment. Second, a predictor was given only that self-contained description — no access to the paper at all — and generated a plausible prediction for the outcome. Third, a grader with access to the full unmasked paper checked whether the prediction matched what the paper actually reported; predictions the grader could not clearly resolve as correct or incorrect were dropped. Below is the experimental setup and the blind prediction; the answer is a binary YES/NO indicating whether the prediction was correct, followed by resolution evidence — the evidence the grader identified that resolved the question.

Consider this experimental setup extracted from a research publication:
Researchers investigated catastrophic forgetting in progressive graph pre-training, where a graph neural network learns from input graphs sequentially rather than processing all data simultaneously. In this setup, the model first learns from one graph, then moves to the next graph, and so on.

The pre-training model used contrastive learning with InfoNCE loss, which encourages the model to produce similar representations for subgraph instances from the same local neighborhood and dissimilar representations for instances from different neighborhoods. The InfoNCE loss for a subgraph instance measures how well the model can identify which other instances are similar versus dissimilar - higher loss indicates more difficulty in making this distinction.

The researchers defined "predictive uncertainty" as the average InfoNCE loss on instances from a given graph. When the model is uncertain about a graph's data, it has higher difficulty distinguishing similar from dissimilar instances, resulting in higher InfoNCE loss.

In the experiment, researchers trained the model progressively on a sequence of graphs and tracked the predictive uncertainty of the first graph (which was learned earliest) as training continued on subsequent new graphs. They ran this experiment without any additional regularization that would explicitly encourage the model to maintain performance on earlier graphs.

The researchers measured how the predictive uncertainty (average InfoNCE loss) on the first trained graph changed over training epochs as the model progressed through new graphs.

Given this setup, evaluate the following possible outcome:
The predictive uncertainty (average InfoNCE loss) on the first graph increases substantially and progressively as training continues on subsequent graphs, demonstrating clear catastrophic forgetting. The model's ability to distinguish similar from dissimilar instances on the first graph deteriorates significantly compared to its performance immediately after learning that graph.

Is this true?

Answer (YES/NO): YES